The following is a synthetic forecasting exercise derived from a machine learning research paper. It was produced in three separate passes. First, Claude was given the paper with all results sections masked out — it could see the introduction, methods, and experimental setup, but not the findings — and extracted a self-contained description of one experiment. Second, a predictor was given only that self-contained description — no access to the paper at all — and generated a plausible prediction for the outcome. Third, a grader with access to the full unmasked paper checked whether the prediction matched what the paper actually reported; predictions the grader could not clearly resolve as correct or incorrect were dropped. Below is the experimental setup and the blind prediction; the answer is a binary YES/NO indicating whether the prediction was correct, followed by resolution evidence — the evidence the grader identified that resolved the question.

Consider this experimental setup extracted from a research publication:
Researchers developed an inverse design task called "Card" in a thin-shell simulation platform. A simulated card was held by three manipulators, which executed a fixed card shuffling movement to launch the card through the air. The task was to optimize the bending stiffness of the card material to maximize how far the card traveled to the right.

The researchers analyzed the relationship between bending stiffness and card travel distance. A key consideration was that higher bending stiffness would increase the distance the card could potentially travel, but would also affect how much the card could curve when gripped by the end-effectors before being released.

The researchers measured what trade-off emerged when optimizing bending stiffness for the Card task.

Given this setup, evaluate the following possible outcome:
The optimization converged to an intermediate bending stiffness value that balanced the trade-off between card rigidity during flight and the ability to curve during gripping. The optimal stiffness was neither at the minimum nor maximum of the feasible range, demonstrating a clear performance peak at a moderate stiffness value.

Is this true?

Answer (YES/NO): YES